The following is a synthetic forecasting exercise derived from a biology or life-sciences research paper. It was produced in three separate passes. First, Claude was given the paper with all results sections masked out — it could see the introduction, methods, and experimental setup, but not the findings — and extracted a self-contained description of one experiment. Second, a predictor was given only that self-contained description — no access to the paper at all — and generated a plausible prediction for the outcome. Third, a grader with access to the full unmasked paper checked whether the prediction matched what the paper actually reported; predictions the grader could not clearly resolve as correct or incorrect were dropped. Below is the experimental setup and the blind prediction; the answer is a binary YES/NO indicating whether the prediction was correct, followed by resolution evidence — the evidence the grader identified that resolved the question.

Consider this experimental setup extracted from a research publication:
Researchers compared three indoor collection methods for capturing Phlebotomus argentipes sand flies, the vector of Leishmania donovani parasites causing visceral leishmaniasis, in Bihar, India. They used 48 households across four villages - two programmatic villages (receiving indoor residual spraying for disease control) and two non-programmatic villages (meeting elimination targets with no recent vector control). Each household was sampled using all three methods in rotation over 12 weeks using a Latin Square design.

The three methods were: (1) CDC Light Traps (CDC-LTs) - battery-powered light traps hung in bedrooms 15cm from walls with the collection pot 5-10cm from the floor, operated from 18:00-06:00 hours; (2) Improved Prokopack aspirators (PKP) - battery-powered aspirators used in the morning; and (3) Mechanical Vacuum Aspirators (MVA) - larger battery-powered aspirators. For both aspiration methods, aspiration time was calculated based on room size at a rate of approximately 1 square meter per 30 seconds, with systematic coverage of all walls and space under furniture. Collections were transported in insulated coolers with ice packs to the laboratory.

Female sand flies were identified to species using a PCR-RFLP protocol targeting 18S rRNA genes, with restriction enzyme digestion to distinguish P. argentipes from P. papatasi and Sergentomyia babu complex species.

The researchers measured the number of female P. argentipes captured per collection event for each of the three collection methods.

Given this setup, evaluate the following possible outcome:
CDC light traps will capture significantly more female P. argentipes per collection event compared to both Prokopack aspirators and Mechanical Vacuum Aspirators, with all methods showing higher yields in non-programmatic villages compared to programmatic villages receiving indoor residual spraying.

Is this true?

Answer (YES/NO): NO